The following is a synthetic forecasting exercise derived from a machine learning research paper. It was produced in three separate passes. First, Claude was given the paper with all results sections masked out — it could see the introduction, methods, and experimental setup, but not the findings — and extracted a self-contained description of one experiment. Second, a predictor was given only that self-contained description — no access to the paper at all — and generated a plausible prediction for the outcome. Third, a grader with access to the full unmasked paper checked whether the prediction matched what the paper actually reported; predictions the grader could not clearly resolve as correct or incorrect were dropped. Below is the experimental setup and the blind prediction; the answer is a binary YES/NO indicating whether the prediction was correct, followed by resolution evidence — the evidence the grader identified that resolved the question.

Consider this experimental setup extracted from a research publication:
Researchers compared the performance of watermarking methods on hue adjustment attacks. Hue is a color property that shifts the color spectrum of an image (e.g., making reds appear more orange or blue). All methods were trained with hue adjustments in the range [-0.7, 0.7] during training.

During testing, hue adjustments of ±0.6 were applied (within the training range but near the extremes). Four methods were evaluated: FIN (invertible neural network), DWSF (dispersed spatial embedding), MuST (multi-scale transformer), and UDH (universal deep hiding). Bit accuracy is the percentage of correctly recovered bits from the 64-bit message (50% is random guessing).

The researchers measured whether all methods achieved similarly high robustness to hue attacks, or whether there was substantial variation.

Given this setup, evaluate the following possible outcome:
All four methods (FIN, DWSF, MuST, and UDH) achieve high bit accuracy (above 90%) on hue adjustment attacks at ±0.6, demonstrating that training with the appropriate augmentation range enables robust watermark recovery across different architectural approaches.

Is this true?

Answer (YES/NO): NO